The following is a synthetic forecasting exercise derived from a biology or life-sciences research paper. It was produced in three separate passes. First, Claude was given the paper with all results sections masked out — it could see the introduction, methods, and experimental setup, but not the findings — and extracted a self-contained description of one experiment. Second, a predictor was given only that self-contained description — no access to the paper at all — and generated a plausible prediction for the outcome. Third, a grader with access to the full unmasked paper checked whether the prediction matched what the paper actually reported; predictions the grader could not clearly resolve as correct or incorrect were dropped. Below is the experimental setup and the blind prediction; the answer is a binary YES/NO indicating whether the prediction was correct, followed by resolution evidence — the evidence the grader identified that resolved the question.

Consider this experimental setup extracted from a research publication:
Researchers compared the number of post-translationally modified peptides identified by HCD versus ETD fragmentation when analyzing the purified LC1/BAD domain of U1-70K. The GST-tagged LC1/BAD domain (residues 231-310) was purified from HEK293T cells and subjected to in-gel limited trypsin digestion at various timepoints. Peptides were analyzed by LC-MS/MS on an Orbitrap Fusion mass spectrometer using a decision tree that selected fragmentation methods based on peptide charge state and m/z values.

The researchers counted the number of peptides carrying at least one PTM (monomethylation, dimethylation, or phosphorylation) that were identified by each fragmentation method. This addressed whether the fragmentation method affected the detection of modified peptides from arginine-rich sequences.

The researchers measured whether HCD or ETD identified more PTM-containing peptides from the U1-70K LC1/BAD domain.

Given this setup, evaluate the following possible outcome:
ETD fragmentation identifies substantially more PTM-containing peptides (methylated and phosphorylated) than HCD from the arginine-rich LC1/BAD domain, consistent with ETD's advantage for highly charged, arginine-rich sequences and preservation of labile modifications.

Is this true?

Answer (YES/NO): YES